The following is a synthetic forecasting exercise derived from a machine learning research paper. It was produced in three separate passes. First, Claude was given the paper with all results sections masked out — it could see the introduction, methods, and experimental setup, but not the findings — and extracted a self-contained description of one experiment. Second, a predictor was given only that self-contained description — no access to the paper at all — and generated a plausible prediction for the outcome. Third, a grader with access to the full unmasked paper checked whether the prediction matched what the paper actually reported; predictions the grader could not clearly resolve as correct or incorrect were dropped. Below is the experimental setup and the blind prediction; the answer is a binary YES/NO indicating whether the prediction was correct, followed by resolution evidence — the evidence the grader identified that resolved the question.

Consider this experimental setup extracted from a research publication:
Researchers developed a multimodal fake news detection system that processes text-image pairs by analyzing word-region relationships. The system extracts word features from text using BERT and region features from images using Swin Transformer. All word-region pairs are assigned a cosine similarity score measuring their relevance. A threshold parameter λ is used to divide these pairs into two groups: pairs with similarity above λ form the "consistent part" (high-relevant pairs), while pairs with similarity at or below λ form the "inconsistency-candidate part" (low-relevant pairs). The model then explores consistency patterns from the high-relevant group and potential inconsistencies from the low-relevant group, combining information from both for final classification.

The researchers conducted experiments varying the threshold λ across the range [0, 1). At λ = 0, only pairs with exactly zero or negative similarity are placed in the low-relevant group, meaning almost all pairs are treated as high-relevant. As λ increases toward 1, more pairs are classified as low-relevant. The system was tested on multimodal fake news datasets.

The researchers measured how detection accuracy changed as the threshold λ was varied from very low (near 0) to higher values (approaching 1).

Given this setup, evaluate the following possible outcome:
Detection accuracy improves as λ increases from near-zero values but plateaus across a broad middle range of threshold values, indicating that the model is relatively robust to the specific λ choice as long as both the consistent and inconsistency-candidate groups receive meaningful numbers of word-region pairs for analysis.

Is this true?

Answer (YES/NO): NO